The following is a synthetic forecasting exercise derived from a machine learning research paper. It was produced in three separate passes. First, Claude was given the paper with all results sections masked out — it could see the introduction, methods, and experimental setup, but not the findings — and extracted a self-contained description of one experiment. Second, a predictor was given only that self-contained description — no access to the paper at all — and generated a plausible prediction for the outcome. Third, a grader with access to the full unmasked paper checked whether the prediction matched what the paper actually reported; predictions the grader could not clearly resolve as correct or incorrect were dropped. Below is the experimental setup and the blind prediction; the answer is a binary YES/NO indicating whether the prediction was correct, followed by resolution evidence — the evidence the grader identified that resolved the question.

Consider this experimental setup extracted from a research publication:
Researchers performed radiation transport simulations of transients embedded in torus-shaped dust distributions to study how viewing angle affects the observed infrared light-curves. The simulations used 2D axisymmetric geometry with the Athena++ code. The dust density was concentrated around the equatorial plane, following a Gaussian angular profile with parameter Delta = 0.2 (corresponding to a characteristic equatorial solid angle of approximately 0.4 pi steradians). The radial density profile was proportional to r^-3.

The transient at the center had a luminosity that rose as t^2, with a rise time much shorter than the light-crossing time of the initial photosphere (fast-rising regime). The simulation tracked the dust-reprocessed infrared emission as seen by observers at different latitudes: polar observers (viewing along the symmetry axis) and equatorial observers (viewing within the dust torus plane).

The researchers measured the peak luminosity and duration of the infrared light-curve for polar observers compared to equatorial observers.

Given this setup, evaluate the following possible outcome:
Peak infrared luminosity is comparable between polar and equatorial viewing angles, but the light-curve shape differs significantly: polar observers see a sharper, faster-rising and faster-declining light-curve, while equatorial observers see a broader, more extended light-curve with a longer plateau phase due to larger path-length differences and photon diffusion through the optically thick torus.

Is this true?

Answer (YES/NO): NO